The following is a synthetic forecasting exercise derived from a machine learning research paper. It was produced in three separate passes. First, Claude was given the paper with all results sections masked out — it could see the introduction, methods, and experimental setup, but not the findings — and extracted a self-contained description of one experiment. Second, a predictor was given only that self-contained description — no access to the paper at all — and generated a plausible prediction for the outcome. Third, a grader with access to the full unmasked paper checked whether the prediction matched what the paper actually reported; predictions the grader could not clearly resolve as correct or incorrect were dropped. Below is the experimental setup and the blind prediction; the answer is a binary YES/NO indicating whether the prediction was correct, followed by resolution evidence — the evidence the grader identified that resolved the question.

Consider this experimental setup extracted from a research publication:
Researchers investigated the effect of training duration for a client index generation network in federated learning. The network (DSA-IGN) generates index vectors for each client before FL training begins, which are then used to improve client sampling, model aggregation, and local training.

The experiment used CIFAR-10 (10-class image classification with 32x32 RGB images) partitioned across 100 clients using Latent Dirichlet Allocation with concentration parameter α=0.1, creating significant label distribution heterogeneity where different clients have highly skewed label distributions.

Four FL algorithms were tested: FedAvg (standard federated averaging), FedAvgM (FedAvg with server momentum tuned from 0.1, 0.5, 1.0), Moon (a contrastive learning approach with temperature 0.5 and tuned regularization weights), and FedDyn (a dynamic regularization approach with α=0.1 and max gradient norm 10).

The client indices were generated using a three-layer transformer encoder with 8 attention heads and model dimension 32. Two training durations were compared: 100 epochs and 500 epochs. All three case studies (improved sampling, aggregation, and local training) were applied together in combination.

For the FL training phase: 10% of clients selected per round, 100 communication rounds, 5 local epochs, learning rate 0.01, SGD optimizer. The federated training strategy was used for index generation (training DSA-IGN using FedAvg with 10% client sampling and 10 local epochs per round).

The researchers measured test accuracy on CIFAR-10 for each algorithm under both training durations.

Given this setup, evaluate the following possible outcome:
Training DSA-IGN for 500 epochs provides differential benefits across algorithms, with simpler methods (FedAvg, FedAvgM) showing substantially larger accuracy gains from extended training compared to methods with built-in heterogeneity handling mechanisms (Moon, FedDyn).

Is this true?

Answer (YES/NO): NO